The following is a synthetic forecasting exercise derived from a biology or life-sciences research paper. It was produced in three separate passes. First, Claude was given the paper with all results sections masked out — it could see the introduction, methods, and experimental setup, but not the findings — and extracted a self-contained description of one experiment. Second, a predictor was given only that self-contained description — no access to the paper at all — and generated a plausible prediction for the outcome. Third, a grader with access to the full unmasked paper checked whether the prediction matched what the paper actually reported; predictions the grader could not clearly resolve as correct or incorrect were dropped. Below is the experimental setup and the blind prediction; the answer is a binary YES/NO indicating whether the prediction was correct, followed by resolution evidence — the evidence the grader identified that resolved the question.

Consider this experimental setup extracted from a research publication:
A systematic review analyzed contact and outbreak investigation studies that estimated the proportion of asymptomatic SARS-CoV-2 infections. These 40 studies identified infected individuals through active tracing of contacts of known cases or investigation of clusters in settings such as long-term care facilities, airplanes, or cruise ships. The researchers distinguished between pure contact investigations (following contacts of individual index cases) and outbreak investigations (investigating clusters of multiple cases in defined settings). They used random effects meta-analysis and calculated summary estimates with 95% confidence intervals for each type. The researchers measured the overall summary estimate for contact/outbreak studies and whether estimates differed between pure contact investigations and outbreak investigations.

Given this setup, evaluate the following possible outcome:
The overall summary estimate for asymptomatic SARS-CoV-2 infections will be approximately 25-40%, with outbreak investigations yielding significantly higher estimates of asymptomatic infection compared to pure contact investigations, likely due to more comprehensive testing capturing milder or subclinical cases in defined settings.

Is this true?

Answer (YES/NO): NO